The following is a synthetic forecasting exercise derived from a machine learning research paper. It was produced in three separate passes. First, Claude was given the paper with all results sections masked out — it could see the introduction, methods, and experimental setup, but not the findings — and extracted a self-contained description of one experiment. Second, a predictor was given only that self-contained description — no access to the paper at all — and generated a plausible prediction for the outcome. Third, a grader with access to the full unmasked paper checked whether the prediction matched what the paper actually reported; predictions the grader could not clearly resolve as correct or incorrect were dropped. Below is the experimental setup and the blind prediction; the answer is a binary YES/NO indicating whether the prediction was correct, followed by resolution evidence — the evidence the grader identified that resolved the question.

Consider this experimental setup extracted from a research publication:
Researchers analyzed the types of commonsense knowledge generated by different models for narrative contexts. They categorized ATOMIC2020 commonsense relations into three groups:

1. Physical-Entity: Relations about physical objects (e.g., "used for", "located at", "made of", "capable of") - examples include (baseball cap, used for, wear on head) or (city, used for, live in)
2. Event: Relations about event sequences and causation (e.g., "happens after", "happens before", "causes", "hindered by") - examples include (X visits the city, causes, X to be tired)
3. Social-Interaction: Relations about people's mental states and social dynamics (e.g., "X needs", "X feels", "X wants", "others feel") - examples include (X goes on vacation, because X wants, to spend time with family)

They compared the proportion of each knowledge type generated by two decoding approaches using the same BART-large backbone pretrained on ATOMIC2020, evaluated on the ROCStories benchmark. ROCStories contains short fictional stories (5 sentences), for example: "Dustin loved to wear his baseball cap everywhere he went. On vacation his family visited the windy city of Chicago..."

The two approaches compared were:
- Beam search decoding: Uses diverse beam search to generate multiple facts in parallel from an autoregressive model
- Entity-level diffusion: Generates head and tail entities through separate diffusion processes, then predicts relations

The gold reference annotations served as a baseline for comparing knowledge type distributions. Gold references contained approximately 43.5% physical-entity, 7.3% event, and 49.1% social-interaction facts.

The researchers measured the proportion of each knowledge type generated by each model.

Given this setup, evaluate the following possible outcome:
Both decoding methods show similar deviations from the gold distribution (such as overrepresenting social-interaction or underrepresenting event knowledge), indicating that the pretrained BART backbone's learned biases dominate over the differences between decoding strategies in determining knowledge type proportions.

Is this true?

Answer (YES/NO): NO